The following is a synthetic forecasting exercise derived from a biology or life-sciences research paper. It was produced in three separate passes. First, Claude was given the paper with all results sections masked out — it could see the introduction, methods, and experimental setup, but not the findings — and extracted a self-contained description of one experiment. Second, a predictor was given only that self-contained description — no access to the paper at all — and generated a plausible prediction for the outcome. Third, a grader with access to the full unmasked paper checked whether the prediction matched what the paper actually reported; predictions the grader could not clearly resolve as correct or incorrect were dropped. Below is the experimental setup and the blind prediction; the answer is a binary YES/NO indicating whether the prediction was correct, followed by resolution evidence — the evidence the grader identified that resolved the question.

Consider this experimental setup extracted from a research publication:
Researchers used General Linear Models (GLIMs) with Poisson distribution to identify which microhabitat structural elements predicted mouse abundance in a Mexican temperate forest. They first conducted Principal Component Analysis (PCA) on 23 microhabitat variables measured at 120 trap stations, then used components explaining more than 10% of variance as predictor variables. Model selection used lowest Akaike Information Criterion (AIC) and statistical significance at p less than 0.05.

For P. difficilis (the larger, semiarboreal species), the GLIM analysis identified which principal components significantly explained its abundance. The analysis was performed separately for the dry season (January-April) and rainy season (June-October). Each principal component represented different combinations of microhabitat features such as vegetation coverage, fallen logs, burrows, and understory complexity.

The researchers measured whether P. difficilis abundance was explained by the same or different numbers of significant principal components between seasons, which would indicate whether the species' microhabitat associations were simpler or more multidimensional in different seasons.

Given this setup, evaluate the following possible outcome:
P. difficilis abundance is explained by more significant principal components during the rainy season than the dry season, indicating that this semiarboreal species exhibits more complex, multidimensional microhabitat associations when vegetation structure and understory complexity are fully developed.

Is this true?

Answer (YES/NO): YES